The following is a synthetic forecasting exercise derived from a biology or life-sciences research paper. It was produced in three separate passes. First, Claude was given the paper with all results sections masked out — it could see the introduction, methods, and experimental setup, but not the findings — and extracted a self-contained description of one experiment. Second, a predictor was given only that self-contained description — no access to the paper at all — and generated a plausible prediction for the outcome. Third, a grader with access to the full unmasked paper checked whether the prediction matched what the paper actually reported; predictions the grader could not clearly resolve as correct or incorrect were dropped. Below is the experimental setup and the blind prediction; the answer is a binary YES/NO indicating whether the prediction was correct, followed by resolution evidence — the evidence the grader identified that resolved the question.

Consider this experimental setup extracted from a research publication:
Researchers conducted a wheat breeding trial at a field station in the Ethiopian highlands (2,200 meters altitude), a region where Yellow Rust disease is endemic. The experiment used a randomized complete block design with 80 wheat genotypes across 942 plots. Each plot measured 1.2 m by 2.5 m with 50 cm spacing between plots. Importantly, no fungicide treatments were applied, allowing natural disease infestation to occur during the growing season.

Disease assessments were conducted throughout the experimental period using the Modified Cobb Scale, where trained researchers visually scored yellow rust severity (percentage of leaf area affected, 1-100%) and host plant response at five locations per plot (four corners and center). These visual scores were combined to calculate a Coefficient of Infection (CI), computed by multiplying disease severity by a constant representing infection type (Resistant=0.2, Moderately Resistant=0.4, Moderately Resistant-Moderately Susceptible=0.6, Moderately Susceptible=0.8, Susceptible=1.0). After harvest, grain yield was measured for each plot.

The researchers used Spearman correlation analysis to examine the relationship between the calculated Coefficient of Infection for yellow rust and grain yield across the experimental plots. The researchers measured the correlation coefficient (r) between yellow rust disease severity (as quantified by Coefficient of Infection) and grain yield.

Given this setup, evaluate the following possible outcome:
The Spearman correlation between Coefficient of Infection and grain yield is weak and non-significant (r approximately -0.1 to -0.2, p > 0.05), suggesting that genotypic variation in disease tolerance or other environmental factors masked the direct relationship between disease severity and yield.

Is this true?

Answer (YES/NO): NO